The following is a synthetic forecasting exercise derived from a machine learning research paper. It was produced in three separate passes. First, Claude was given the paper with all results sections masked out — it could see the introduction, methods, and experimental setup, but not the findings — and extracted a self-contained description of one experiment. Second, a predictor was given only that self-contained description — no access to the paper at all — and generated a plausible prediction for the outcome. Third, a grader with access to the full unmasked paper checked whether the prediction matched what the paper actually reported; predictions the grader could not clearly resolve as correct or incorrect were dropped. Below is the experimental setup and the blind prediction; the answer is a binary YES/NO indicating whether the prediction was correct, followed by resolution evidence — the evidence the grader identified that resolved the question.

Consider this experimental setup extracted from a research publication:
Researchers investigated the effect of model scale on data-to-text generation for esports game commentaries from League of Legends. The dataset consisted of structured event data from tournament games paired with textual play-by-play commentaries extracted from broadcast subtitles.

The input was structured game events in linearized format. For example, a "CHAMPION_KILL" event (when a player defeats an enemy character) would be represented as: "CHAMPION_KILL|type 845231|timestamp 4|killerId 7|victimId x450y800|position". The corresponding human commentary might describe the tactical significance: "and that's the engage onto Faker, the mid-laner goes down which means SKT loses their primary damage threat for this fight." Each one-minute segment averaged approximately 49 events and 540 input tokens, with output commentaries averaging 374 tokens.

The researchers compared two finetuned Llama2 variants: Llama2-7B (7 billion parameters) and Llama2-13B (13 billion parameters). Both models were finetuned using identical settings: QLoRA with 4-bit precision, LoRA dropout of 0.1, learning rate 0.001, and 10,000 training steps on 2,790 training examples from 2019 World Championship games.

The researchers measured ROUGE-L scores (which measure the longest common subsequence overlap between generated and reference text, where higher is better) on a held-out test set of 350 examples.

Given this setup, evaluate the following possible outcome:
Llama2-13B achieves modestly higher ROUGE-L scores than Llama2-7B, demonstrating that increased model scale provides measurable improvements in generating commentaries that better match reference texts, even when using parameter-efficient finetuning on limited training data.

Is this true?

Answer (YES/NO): YES